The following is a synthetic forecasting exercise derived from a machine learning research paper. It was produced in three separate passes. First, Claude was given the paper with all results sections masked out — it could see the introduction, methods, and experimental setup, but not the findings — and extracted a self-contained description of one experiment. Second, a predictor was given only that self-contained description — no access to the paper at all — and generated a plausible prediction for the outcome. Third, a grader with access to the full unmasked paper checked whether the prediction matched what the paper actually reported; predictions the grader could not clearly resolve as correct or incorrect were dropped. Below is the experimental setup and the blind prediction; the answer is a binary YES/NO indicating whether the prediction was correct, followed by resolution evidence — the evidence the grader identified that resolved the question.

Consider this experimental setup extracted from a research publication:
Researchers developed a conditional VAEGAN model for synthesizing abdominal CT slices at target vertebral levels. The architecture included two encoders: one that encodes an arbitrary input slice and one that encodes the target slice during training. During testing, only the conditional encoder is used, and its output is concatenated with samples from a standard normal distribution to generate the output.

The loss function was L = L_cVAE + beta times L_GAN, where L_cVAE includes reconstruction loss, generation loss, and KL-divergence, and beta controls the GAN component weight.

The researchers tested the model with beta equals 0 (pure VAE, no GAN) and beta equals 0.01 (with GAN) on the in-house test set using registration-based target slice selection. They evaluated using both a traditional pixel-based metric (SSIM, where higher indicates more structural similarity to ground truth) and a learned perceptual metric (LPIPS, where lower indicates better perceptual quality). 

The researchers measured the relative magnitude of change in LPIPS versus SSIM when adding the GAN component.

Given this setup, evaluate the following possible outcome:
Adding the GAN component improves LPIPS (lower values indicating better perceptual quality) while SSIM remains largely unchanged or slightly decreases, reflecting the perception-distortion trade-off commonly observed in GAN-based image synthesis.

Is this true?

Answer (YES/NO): YES